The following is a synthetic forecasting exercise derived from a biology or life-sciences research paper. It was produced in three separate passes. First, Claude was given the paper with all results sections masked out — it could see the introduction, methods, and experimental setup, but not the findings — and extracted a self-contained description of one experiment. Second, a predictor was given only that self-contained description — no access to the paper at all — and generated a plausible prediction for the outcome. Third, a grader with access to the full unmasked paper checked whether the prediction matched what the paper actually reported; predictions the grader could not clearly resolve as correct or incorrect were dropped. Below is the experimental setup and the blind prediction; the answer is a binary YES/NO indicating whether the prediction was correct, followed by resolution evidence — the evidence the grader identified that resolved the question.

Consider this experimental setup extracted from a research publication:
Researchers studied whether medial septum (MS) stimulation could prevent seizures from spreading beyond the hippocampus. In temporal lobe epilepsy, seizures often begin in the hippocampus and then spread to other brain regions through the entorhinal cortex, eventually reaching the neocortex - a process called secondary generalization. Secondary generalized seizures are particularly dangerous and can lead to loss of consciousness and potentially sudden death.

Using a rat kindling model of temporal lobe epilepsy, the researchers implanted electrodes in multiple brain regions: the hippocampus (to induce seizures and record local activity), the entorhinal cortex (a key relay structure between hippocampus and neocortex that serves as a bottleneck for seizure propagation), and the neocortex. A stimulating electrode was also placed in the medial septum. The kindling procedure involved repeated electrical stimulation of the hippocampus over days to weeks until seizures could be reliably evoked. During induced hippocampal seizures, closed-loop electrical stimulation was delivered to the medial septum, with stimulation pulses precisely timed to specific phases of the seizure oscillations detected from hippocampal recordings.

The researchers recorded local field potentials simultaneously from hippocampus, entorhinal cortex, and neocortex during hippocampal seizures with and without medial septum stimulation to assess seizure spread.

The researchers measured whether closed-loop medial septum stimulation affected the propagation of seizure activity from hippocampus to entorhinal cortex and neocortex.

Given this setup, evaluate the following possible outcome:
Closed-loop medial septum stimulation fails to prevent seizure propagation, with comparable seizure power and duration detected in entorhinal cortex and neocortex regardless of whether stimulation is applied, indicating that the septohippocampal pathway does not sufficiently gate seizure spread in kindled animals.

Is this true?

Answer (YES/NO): NO